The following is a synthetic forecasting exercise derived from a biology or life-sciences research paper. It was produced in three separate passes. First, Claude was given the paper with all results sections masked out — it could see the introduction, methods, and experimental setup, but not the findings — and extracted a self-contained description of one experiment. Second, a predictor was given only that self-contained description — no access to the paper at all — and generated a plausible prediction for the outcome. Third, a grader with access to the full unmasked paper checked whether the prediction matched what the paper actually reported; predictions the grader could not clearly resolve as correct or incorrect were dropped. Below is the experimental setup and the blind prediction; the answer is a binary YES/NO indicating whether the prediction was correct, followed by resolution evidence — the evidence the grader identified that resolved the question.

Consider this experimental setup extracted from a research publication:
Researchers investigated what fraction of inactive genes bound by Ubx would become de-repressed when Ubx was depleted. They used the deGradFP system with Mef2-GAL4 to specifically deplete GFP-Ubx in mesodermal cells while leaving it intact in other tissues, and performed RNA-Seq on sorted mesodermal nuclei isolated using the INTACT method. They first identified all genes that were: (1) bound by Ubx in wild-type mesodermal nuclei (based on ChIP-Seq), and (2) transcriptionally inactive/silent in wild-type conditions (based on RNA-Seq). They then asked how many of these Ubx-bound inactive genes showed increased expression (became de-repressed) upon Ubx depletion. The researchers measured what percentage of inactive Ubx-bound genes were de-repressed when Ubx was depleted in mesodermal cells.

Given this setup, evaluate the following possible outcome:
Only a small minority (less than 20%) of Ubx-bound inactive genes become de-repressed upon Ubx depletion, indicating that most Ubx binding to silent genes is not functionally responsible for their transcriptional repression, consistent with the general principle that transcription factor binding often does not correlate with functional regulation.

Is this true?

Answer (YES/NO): NO